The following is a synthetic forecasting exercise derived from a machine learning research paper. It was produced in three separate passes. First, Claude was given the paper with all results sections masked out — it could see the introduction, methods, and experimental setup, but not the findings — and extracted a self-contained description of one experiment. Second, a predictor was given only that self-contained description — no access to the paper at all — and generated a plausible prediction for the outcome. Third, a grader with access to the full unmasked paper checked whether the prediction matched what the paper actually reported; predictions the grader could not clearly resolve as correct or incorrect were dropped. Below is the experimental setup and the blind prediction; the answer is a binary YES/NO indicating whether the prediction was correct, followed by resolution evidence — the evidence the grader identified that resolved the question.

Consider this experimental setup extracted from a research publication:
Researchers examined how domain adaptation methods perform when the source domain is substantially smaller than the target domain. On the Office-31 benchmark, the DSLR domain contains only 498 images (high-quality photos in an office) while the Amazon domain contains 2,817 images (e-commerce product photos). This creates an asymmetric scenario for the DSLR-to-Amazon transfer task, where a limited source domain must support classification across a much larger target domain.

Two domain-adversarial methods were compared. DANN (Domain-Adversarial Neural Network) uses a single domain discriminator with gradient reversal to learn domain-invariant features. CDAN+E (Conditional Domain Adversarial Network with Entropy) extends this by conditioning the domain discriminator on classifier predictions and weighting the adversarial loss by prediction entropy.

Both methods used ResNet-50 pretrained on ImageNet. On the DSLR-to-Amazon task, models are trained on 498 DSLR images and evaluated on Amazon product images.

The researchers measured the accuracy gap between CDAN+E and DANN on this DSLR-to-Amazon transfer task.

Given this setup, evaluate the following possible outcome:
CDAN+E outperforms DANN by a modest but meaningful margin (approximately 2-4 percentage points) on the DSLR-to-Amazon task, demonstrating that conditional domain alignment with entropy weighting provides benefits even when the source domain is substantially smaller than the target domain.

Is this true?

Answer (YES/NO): YES